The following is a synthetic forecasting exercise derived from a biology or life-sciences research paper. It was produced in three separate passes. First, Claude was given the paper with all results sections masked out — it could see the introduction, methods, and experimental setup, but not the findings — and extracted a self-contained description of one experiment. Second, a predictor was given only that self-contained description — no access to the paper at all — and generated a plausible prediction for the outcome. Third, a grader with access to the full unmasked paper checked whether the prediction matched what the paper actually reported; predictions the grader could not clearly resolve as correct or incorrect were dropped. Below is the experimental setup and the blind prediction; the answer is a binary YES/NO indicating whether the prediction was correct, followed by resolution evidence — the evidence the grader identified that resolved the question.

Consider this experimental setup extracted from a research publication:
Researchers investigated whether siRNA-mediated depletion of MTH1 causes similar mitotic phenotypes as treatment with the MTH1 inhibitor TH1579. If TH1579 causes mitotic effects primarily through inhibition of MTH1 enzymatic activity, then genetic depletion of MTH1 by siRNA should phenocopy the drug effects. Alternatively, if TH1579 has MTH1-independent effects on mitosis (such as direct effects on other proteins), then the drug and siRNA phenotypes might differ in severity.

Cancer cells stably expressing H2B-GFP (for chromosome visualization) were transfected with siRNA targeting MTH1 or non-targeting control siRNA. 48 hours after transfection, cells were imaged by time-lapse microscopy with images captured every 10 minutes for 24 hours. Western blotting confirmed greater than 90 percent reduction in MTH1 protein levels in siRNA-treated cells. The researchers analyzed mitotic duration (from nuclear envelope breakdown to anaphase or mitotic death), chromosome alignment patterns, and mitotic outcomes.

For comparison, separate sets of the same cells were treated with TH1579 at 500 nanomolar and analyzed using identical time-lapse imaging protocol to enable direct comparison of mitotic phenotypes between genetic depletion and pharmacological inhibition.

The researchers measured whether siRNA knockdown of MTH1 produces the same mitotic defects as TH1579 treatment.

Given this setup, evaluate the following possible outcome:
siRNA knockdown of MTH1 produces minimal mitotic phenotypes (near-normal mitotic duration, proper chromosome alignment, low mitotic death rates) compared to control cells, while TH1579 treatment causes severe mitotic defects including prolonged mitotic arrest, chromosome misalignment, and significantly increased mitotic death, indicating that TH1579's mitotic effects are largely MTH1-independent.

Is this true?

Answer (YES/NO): NO